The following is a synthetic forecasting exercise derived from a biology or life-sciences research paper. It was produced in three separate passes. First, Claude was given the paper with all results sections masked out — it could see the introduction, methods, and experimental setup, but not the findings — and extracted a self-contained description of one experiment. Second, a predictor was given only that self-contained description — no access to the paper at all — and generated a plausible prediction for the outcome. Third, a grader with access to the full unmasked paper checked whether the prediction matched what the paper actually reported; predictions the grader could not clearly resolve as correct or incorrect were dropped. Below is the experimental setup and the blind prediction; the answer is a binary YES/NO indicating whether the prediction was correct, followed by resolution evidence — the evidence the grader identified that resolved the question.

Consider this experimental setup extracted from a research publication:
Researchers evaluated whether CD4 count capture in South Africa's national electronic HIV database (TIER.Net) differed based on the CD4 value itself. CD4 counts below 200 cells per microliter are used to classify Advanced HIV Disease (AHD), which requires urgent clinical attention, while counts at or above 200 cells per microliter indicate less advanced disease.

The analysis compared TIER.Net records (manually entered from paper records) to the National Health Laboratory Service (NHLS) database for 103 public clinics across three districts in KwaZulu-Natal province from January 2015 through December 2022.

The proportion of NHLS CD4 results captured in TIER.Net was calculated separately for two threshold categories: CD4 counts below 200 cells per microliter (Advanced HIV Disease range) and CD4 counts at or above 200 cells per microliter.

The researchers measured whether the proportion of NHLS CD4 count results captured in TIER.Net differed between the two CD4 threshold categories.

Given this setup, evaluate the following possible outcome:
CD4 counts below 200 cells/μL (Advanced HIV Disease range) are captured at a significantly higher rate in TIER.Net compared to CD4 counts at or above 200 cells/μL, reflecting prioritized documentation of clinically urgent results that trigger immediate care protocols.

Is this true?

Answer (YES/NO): NO